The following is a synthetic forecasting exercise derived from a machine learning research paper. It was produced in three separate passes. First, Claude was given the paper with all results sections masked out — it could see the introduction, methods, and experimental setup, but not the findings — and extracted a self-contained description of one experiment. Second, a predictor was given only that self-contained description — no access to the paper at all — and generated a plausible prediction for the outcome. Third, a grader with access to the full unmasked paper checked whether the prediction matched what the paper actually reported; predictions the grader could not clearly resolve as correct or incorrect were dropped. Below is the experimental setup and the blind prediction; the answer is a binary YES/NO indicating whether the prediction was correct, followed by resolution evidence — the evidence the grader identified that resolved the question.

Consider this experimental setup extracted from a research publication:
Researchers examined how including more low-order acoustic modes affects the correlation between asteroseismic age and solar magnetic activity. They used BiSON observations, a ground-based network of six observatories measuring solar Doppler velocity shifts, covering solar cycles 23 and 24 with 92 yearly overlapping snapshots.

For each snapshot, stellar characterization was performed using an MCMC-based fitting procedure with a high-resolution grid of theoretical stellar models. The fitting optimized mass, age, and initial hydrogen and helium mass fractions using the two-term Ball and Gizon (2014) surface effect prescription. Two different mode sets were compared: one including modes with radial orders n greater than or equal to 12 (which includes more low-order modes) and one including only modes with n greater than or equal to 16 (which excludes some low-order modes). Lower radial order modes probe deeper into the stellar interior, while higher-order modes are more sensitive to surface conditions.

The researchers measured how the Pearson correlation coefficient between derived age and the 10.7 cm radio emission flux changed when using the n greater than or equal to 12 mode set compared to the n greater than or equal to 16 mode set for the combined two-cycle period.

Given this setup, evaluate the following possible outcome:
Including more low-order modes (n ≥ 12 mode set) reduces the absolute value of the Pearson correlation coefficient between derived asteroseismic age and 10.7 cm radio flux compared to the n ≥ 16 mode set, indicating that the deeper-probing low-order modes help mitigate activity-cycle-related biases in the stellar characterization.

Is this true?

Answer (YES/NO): YES